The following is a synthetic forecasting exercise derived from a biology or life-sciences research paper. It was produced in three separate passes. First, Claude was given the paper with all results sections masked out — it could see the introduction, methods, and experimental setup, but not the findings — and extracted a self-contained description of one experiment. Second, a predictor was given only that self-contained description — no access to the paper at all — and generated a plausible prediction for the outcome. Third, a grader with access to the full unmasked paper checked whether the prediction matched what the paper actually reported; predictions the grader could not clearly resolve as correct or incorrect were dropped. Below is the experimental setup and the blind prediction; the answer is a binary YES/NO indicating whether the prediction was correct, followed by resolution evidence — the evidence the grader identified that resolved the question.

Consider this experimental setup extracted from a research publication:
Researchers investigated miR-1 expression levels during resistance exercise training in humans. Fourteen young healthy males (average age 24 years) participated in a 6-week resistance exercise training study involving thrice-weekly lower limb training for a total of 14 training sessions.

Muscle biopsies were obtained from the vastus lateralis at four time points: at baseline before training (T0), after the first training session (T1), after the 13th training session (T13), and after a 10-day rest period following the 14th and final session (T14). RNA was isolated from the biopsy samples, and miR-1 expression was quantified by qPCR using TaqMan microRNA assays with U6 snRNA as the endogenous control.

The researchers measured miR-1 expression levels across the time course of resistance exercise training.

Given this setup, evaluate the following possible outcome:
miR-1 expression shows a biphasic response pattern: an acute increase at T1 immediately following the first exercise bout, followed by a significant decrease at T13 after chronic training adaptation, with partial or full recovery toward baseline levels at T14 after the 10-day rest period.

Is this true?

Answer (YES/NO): NO